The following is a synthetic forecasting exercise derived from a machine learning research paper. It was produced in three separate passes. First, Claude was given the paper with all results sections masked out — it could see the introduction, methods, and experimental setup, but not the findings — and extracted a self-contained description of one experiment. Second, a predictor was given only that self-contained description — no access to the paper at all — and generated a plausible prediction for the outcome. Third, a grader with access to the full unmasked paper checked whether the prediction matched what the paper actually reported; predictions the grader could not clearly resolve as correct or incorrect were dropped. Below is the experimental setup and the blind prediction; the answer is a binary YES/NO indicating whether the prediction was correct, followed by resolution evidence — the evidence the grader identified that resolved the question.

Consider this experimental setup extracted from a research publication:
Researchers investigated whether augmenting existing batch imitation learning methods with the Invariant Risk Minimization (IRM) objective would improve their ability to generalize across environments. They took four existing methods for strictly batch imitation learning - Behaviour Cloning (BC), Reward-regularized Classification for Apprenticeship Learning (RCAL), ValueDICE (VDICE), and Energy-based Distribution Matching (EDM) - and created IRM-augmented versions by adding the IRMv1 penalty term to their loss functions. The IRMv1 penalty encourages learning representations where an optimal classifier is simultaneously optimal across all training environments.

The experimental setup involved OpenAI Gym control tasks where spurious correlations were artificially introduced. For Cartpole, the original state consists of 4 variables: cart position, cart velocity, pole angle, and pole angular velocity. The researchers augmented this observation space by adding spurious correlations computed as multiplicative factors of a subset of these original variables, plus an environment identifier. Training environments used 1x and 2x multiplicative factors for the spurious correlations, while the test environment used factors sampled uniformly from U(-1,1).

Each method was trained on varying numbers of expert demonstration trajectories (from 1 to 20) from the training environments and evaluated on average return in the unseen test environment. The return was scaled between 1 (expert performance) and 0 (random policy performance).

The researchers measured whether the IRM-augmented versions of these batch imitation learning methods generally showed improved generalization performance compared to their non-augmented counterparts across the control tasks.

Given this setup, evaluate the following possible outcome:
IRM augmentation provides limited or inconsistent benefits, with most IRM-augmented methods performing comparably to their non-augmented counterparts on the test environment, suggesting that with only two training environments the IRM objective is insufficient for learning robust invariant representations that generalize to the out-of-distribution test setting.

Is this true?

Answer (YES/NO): YES